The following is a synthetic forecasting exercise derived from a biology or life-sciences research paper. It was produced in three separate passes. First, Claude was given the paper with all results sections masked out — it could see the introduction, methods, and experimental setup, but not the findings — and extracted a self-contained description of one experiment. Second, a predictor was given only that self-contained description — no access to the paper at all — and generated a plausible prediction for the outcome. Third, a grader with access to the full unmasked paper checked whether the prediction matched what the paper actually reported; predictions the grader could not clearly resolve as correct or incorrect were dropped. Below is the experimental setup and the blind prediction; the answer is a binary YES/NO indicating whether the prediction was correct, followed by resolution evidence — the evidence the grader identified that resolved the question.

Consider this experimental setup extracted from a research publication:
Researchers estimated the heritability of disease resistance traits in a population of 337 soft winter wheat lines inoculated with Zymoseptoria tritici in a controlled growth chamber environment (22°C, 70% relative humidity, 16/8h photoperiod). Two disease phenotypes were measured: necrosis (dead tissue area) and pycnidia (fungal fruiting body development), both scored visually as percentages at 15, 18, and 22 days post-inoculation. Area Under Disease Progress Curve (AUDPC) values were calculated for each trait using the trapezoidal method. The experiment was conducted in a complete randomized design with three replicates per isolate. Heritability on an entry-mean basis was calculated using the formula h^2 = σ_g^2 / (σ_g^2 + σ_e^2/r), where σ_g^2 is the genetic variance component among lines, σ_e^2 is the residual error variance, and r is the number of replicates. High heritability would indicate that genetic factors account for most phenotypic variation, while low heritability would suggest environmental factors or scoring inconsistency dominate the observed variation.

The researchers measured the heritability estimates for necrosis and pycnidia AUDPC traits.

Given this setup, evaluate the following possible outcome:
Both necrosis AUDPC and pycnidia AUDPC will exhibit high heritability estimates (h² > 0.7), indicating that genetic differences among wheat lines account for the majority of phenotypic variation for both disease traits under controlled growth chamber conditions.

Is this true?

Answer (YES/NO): NO